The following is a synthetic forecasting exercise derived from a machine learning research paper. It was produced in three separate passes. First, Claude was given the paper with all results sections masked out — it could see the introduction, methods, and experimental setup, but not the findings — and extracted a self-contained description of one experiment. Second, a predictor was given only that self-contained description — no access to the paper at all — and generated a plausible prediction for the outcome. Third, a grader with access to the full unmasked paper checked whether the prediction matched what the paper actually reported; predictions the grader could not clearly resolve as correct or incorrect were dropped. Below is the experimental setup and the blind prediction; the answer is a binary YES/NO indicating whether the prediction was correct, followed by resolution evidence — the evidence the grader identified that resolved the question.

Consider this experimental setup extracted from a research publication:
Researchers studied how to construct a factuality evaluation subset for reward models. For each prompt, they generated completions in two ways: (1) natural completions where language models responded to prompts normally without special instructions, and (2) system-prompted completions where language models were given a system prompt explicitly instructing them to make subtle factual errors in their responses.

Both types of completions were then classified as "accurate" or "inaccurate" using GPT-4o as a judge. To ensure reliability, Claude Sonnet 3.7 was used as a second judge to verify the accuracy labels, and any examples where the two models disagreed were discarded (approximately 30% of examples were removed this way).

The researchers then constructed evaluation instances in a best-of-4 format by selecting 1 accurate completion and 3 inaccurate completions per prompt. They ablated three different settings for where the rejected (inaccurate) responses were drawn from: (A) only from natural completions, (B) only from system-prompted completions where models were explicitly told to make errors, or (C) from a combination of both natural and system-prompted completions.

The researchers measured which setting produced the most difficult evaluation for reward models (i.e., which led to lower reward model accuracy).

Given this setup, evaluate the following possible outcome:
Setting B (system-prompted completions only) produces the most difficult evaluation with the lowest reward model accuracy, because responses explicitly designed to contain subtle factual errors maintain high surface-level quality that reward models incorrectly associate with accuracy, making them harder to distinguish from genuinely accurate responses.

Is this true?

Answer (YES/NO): NO